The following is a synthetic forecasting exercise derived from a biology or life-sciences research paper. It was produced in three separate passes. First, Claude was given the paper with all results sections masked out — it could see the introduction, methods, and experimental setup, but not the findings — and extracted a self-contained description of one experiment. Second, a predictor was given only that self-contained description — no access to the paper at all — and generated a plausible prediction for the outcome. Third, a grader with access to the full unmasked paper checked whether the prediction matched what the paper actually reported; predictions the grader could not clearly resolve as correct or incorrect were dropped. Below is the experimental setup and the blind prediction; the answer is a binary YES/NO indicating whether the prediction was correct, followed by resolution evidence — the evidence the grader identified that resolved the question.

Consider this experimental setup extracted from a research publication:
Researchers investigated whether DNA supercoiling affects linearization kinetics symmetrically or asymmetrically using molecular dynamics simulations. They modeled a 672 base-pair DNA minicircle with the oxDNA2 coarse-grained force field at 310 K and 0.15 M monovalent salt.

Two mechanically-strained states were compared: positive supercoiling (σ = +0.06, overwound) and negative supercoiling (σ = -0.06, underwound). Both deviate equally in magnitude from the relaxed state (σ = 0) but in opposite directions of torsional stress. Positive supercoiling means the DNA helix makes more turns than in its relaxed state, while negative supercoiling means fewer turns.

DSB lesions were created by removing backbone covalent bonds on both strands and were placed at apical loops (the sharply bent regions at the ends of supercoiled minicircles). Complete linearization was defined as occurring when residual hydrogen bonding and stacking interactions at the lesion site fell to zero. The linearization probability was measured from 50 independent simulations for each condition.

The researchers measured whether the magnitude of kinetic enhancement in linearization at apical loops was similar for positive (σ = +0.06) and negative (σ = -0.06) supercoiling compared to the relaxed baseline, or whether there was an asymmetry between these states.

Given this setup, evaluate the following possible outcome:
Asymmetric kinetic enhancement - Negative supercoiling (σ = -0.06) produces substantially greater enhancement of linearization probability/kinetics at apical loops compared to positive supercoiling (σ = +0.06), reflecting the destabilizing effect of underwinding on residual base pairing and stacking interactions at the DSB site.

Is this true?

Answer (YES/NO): NO